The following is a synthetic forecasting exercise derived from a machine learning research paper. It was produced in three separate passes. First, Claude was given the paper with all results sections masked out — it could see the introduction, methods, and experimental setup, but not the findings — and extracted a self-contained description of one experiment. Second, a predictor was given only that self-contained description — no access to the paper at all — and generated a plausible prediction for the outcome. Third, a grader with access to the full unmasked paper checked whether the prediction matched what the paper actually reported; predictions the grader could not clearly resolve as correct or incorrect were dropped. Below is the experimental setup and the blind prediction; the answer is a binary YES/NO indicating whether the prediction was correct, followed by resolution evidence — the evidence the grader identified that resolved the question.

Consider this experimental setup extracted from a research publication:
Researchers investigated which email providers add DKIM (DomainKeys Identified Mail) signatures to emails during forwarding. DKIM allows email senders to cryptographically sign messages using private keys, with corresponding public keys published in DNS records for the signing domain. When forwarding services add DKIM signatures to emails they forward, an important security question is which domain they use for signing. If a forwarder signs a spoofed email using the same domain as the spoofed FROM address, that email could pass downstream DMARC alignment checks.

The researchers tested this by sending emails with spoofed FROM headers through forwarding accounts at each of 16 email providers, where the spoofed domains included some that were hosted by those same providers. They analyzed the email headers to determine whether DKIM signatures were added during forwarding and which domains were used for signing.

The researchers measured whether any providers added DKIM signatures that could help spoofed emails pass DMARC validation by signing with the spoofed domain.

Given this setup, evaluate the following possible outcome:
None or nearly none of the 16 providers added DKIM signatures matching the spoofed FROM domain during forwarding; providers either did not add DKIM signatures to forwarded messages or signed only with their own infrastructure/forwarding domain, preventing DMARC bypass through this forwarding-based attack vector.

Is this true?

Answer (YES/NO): NO